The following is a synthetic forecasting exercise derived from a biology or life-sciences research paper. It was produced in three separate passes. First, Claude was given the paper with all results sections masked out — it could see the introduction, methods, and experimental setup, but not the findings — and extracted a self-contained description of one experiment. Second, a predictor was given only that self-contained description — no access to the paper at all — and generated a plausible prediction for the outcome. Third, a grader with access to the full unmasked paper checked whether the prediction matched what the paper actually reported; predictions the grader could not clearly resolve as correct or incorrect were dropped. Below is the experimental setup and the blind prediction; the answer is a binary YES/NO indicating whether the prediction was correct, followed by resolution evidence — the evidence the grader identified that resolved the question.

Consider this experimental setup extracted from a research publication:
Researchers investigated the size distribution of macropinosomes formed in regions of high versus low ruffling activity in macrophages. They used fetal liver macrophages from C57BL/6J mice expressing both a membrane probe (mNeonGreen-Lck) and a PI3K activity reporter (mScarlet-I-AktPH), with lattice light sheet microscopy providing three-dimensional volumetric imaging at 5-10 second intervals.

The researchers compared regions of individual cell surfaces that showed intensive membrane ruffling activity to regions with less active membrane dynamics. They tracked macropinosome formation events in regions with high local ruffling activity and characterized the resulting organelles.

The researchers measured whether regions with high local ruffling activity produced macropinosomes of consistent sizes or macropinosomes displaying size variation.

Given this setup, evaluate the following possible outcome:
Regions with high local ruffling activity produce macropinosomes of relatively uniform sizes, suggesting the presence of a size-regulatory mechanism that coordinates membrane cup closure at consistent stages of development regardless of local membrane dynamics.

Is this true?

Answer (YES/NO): NO